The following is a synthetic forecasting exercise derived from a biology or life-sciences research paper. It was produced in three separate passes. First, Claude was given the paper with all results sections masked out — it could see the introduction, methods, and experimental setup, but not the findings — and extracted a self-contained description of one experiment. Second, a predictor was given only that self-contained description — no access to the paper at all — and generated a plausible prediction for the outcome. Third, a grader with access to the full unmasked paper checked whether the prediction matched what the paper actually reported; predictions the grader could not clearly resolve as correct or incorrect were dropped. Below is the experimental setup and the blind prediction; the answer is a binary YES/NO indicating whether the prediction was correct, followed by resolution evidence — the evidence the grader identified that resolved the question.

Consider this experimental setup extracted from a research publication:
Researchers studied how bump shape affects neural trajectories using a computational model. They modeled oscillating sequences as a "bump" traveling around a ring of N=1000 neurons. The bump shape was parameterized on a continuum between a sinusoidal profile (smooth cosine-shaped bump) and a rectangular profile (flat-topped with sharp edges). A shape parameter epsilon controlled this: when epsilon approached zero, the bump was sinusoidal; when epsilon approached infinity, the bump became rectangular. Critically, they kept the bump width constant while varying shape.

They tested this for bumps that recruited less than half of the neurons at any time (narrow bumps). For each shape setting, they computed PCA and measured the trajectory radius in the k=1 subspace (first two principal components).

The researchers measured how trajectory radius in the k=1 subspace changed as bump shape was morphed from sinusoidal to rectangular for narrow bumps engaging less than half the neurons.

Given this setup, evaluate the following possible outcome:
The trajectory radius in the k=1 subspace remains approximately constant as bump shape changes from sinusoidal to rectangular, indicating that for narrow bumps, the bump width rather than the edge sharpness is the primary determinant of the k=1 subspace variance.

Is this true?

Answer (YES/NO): NO